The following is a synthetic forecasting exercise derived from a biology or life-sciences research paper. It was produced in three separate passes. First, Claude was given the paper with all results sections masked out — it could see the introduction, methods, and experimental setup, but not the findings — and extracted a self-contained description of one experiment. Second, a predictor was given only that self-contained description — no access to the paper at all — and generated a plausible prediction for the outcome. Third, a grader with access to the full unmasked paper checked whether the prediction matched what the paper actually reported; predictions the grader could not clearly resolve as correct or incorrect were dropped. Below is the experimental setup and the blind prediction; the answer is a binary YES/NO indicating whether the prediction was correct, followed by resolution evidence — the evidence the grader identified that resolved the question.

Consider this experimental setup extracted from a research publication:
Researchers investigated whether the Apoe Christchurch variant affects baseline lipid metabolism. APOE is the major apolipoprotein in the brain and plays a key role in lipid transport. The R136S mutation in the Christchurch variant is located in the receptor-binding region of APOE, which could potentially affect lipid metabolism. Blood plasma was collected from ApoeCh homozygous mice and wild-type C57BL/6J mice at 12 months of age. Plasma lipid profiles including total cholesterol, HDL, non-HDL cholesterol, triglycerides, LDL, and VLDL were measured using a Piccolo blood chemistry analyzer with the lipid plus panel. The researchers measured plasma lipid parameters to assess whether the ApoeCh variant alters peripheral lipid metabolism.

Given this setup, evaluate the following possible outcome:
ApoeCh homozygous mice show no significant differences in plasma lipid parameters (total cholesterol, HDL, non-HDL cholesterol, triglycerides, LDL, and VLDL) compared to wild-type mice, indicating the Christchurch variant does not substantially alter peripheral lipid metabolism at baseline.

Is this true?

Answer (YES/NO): NO